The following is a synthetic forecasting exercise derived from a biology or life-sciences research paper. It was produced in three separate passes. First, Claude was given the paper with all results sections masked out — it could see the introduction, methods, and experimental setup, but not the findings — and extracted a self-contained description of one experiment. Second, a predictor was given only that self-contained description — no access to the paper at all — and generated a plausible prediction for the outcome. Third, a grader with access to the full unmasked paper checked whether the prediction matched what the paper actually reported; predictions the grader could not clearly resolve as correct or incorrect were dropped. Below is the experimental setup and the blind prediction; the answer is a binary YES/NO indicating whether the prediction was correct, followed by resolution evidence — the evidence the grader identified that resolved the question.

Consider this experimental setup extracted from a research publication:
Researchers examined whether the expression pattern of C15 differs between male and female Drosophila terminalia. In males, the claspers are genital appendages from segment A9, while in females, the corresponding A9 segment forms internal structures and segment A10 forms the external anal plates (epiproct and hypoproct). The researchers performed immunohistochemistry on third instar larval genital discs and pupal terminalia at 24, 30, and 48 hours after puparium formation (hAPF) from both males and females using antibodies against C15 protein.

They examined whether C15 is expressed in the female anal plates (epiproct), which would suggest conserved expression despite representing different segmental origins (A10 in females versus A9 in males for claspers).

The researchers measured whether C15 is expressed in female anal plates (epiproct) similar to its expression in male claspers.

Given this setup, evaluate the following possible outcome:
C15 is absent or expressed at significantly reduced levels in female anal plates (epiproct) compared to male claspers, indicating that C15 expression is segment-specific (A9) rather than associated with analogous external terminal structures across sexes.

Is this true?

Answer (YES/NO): NO